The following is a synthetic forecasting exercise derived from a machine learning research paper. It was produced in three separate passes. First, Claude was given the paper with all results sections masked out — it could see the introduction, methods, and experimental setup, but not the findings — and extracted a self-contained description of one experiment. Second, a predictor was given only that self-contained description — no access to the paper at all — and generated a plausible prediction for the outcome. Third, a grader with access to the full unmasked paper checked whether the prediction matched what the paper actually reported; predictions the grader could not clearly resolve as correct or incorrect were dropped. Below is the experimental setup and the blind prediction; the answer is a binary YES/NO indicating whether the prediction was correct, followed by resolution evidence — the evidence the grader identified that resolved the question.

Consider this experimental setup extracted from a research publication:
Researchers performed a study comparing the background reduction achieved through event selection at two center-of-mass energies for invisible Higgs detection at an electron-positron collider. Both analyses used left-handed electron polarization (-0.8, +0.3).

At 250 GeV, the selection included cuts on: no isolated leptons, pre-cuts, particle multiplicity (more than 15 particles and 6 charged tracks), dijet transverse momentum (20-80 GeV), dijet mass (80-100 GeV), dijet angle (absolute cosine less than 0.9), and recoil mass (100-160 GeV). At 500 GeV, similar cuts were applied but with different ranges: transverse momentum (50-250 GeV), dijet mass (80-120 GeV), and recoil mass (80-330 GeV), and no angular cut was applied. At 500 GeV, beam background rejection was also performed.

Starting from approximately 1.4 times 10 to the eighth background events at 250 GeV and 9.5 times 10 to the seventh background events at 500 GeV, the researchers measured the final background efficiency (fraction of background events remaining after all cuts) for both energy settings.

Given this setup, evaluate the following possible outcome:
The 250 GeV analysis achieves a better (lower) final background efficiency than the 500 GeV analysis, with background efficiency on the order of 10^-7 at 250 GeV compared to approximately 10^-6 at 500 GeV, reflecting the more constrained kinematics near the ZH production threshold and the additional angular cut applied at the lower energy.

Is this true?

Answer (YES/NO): NO